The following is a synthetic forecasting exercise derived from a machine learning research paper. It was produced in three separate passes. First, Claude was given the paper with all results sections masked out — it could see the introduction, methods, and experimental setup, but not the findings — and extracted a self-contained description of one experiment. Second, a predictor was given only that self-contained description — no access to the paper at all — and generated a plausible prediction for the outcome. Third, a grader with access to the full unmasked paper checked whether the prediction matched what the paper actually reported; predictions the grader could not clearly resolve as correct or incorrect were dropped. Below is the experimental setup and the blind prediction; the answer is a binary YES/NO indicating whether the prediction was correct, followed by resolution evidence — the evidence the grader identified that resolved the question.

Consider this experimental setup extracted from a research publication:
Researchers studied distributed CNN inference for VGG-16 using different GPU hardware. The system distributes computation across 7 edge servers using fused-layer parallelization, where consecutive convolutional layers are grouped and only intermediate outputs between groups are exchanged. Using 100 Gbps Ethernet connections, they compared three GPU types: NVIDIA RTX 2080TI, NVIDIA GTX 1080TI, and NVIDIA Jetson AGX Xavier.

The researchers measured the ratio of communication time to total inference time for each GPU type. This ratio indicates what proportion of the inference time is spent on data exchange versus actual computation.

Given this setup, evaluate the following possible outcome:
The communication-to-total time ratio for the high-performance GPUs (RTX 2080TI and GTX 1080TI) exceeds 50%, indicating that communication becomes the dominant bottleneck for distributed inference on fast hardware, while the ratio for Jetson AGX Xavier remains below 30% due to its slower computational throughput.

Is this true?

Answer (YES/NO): NO